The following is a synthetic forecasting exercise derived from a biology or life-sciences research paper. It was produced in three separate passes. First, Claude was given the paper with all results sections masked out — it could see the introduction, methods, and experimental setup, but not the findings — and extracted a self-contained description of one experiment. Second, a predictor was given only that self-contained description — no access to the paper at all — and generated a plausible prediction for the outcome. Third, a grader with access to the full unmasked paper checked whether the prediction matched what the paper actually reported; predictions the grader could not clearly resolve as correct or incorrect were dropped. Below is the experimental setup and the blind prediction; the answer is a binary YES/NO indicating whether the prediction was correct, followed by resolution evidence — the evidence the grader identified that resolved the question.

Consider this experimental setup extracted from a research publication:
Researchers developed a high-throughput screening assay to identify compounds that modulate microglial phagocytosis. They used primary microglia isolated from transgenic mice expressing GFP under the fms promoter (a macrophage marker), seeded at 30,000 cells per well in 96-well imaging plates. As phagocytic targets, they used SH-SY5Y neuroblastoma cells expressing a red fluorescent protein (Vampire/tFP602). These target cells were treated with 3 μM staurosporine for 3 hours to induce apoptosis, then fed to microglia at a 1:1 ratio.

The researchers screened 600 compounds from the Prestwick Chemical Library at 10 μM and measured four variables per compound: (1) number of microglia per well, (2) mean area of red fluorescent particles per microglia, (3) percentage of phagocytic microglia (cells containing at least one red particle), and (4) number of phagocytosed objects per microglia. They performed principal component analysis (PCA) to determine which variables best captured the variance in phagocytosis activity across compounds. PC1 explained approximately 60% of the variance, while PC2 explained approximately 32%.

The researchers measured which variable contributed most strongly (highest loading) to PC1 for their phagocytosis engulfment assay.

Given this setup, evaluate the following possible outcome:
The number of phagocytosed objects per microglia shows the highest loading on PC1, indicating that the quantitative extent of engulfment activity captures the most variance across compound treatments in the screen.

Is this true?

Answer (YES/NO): YES